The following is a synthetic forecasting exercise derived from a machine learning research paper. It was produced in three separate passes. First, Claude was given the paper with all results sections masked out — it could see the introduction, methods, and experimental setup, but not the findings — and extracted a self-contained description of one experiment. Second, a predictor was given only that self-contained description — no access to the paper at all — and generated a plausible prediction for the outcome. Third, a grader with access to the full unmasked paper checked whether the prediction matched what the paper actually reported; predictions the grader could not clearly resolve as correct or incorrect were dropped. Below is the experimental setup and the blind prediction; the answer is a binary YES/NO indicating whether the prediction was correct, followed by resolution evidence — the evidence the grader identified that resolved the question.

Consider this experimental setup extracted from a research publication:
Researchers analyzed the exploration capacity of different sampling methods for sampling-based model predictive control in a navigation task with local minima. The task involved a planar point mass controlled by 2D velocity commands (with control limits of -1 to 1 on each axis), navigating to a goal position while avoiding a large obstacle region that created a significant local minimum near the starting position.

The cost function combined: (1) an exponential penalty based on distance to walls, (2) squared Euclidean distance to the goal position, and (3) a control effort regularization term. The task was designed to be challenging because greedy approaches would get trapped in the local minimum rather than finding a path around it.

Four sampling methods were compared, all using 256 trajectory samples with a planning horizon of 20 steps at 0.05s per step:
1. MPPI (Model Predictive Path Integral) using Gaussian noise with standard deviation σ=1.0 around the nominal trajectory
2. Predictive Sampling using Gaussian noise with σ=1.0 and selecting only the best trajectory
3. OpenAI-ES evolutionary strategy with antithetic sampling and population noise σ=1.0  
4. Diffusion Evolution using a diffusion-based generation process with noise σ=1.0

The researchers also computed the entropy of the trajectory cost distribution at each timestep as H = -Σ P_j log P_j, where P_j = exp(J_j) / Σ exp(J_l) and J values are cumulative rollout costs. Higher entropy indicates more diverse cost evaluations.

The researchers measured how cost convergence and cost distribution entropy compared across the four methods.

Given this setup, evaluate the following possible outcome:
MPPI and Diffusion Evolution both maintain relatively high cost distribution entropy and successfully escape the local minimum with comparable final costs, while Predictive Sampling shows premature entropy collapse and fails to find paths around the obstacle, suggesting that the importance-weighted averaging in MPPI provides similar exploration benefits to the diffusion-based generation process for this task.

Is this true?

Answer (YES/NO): NO